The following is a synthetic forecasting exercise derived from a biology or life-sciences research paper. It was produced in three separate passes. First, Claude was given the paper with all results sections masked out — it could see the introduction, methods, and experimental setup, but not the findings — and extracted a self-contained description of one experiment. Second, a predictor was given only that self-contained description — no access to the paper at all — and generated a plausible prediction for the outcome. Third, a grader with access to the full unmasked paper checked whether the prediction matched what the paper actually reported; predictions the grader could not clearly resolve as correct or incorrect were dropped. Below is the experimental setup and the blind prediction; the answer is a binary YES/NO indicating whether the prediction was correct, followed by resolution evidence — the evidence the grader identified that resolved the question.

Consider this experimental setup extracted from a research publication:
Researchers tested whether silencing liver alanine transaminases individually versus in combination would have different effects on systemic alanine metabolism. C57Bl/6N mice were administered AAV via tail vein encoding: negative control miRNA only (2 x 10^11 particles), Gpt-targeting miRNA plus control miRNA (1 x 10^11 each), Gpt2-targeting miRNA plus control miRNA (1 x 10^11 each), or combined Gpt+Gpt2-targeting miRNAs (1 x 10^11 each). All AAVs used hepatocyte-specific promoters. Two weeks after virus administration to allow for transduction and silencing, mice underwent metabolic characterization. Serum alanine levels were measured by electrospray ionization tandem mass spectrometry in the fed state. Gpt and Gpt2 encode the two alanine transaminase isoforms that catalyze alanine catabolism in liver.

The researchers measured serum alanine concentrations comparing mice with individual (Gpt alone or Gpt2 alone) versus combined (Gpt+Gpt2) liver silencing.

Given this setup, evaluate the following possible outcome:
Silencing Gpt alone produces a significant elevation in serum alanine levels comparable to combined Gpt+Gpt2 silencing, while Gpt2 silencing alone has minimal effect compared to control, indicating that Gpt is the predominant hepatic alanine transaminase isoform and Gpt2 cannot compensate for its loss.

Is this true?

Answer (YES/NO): NO